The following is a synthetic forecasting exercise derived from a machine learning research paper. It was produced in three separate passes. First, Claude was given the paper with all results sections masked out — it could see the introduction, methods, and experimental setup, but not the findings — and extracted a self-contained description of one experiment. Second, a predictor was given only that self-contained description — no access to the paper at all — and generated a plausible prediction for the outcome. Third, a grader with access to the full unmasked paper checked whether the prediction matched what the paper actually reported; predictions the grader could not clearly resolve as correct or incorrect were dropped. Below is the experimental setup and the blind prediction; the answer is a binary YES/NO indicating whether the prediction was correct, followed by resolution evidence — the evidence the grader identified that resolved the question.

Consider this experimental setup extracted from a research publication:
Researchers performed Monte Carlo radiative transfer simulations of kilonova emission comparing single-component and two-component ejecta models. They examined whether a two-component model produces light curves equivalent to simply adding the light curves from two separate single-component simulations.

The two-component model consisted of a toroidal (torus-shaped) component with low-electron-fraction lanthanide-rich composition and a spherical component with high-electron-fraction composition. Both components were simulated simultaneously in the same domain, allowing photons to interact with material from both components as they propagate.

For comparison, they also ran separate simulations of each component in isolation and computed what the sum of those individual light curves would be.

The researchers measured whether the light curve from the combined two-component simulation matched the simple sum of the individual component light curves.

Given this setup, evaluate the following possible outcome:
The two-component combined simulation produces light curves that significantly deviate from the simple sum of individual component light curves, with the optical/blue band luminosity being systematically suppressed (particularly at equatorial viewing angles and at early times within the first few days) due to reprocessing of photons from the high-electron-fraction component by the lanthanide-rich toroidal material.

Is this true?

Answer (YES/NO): NO